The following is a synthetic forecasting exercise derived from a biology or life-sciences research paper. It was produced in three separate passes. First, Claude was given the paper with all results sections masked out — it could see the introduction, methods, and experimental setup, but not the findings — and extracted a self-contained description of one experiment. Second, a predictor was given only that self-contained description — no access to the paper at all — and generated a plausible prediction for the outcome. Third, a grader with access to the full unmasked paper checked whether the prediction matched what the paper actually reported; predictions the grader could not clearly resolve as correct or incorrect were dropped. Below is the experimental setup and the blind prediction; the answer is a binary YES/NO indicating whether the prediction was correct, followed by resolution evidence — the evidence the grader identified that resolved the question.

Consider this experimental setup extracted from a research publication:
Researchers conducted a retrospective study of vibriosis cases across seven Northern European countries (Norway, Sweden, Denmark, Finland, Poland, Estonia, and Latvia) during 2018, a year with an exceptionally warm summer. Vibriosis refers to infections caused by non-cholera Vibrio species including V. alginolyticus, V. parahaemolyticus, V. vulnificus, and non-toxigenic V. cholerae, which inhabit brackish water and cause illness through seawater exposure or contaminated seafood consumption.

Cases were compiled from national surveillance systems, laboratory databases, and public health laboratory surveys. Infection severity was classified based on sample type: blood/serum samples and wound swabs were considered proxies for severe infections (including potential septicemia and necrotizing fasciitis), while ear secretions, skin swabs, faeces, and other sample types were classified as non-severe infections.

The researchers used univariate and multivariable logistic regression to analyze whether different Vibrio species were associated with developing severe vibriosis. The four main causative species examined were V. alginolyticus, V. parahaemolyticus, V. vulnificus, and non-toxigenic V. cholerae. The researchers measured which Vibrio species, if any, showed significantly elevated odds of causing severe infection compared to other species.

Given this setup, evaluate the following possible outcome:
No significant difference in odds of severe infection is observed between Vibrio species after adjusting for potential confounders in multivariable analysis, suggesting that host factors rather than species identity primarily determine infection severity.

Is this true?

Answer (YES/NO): NO